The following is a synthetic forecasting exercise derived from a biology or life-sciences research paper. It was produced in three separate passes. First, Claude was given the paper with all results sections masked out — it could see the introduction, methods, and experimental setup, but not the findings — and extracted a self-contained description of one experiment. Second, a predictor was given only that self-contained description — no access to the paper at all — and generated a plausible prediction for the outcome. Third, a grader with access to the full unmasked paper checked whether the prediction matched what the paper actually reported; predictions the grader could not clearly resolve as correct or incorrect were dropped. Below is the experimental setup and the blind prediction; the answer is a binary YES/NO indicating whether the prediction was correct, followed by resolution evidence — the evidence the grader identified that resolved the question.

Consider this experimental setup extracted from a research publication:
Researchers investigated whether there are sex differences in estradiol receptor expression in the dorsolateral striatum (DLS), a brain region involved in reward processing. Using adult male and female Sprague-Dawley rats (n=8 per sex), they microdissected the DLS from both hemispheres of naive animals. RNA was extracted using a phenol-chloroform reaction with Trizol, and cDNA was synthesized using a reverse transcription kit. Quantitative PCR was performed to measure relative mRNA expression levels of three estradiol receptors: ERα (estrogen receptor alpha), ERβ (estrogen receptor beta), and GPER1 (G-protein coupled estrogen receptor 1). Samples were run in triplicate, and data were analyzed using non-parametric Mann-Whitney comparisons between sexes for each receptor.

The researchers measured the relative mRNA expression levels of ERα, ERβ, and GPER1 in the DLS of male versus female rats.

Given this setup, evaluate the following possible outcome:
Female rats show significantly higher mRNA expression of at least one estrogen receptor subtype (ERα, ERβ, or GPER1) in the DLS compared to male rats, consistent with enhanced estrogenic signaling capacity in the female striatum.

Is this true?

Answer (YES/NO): NO